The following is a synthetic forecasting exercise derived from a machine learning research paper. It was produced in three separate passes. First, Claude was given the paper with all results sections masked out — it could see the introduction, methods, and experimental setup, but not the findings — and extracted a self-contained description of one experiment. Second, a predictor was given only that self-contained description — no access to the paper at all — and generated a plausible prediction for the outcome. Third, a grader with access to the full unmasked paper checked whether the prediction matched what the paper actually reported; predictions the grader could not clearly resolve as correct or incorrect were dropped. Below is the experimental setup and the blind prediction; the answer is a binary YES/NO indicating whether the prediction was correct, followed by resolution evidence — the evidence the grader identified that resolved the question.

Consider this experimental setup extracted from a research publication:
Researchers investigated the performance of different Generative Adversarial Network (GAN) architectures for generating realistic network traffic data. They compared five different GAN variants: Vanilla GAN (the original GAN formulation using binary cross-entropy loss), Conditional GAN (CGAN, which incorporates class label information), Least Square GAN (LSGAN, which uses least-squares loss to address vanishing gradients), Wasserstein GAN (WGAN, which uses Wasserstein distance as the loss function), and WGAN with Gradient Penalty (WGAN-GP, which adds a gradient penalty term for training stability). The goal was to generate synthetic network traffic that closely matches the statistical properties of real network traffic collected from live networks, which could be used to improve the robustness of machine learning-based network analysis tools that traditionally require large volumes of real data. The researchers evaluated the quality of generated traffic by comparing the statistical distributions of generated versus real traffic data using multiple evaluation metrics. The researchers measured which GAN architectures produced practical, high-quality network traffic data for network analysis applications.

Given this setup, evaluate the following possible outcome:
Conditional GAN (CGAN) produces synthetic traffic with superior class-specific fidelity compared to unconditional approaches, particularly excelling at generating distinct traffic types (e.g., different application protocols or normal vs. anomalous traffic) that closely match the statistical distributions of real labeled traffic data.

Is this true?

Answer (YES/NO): NO